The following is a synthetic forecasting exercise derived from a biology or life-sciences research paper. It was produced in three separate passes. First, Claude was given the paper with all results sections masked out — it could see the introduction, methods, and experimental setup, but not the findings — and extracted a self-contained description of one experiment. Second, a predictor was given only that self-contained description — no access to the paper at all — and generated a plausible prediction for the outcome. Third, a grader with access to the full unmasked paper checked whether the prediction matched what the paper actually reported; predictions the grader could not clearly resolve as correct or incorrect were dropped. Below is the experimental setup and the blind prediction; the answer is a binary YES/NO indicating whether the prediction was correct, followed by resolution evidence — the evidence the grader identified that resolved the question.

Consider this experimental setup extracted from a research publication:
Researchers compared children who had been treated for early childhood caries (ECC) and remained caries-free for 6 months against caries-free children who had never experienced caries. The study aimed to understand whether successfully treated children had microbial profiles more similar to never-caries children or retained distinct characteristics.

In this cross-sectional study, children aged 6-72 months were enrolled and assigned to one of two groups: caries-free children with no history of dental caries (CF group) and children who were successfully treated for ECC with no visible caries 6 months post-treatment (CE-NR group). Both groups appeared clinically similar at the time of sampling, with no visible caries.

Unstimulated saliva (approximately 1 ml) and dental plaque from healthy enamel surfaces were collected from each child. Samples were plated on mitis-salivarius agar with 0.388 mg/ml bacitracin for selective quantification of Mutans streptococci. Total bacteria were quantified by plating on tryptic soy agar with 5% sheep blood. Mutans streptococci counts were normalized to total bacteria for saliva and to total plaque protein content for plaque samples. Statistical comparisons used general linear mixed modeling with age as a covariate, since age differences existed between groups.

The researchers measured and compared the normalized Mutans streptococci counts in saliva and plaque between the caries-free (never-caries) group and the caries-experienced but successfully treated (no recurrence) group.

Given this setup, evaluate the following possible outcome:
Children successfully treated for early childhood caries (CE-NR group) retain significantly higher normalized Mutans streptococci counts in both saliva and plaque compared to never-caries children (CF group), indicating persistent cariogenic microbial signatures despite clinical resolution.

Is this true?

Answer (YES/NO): NO